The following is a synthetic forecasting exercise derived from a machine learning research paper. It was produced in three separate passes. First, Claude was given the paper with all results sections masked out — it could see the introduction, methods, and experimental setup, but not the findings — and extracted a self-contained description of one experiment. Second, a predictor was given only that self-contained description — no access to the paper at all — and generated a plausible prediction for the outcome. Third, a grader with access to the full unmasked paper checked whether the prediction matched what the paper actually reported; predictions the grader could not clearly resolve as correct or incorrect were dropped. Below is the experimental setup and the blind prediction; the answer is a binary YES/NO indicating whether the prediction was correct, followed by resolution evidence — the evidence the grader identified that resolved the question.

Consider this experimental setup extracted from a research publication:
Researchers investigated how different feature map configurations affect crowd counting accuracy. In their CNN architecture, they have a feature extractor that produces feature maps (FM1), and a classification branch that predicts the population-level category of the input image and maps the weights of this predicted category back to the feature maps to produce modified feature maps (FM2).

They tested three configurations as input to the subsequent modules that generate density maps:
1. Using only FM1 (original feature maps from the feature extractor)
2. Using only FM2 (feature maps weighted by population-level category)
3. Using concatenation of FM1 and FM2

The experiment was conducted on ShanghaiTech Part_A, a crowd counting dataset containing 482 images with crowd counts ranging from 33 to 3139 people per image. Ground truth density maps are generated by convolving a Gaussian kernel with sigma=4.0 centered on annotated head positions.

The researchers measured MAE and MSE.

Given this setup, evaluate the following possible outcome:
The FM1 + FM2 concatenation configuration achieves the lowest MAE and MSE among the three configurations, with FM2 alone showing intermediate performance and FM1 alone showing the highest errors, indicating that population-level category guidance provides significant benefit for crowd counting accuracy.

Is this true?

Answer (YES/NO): YES